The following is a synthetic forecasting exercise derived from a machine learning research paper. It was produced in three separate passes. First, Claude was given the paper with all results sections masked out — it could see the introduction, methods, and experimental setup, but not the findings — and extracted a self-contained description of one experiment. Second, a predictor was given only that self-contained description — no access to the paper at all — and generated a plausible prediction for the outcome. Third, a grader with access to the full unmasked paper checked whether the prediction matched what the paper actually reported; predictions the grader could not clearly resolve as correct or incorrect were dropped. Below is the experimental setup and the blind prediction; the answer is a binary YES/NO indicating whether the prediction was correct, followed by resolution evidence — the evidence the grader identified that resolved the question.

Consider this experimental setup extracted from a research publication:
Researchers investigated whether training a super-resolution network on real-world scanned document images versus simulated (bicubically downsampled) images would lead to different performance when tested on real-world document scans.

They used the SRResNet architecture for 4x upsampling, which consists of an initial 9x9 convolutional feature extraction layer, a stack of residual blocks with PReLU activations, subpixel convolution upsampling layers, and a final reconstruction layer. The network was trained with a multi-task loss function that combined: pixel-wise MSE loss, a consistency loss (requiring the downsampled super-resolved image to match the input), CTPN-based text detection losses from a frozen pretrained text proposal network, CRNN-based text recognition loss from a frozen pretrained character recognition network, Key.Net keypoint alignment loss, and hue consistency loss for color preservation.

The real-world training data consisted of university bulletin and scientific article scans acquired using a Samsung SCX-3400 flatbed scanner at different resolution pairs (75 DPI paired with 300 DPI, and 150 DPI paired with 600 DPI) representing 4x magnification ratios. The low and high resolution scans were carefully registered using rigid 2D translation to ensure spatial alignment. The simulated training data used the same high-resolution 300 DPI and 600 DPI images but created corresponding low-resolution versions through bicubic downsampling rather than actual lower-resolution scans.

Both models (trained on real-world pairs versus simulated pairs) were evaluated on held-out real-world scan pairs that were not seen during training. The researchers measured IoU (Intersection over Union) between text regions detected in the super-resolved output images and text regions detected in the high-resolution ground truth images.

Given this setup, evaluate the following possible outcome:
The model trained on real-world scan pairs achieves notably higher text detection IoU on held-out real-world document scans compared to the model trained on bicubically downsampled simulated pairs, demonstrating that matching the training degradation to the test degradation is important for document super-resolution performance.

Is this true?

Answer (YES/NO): YES